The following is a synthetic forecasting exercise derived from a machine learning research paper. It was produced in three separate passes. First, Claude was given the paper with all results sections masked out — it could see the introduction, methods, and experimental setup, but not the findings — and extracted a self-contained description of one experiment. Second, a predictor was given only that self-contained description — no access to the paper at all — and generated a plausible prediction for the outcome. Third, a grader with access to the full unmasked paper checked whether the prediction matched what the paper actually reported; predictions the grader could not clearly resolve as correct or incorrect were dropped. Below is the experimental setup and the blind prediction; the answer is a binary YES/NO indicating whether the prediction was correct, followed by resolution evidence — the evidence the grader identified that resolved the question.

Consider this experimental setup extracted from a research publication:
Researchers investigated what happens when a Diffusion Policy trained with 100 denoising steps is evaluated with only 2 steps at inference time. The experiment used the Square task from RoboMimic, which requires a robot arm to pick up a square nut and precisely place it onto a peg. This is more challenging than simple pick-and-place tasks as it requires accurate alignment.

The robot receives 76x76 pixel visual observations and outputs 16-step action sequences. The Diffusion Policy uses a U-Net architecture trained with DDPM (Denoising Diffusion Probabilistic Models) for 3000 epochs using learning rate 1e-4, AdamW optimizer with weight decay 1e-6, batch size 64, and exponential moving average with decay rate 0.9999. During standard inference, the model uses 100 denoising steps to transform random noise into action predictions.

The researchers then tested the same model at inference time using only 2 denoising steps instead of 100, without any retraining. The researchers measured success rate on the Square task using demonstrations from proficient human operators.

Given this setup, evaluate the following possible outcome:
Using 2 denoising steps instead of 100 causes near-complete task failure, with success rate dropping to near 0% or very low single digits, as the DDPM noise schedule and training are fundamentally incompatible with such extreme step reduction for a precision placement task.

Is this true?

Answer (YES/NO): NO